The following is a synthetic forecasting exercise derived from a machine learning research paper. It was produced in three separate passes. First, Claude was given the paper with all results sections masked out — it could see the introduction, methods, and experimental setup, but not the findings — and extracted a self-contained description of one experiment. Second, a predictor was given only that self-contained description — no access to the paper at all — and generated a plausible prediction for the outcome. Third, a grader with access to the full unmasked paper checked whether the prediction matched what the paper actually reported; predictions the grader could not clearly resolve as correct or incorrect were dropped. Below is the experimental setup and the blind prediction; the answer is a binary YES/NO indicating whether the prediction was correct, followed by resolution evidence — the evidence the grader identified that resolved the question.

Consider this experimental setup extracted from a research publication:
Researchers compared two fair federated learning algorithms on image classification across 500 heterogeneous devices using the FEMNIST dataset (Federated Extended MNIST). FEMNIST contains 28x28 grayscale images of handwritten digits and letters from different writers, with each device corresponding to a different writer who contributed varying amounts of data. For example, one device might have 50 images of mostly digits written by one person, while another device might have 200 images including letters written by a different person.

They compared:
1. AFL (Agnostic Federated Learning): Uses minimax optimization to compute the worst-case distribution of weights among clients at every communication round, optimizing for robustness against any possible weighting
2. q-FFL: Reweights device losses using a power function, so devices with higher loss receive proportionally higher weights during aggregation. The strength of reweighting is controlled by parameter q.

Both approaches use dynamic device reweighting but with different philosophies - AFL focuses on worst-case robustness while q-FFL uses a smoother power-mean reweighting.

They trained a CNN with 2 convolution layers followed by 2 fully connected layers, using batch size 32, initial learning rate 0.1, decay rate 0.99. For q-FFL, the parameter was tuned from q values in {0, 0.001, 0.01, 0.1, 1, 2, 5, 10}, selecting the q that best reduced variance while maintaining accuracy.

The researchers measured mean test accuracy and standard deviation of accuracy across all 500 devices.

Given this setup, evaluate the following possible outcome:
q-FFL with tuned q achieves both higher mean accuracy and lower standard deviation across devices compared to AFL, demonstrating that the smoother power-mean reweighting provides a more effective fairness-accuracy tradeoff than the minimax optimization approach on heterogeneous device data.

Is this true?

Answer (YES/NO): NO